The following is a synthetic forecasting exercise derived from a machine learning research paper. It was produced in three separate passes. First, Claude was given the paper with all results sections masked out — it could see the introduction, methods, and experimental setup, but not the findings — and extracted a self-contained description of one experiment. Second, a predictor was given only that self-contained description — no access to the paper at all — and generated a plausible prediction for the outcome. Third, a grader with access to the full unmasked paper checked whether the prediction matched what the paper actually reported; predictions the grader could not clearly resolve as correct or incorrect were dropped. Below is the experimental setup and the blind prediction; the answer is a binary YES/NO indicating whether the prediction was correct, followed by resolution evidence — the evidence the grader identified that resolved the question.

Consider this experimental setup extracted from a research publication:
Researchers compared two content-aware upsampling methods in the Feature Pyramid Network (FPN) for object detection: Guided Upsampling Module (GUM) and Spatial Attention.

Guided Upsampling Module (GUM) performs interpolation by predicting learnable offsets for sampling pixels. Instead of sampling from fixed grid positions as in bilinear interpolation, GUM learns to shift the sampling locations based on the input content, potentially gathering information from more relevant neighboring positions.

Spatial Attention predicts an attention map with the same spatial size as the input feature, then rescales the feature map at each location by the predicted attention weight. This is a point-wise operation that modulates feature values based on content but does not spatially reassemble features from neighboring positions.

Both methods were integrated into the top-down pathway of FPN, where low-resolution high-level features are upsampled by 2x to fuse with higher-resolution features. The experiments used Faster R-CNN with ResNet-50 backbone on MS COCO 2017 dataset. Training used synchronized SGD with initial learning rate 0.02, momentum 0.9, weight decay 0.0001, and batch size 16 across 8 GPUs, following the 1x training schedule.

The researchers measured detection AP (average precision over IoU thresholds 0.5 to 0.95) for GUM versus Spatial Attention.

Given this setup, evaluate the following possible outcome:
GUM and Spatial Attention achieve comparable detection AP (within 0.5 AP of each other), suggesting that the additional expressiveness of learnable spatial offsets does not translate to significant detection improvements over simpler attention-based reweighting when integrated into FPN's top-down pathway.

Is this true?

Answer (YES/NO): YES